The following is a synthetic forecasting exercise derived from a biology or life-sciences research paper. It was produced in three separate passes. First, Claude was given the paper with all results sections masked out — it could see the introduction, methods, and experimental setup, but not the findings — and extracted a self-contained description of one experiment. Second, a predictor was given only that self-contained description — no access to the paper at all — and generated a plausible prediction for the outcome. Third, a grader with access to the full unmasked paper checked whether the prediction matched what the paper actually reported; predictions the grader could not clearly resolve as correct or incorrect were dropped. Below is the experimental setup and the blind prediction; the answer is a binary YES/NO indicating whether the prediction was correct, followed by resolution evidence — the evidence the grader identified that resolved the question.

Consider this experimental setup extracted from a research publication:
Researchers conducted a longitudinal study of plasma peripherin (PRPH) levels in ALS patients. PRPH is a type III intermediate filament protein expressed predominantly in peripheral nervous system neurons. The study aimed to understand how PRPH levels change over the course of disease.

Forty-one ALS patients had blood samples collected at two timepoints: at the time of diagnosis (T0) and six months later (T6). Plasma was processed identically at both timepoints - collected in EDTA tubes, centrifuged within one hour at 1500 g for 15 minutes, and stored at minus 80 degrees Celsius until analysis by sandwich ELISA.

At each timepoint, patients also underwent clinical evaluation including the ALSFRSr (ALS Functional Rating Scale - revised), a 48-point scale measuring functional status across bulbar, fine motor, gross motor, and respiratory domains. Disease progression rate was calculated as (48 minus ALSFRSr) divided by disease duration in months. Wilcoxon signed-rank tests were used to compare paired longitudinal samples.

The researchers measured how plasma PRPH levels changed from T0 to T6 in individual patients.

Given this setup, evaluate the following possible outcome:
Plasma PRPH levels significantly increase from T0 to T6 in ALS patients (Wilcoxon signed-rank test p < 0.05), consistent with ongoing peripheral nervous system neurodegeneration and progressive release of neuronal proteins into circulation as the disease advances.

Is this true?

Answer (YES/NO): NO